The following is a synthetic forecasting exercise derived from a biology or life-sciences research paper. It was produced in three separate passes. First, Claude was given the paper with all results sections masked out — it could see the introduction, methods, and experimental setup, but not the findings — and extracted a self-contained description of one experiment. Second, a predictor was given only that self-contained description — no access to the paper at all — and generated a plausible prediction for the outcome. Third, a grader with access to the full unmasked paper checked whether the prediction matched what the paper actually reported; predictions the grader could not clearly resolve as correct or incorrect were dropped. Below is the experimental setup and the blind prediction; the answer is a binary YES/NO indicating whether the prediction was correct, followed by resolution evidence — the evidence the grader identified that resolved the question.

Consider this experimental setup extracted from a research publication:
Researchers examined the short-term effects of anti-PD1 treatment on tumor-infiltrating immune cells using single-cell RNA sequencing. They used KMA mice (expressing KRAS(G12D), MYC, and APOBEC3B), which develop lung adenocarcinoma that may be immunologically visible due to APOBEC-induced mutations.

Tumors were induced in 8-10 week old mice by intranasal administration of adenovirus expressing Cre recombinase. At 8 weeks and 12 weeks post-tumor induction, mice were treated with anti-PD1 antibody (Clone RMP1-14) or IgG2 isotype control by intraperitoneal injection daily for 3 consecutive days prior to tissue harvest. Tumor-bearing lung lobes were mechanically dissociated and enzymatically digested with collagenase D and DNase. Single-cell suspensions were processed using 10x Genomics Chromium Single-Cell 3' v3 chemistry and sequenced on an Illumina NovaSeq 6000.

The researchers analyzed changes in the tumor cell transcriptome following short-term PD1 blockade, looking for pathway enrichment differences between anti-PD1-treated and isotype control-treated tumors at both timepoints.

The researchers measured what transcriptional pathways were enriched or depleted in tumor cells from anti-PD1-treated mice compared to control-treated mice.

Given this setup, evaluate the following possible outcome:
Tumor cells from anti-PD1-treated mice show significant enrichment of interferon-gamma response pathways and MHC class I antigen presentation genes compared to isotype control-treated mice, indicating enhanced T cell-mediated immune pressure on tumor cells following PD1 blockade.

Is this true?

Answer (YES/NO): NO